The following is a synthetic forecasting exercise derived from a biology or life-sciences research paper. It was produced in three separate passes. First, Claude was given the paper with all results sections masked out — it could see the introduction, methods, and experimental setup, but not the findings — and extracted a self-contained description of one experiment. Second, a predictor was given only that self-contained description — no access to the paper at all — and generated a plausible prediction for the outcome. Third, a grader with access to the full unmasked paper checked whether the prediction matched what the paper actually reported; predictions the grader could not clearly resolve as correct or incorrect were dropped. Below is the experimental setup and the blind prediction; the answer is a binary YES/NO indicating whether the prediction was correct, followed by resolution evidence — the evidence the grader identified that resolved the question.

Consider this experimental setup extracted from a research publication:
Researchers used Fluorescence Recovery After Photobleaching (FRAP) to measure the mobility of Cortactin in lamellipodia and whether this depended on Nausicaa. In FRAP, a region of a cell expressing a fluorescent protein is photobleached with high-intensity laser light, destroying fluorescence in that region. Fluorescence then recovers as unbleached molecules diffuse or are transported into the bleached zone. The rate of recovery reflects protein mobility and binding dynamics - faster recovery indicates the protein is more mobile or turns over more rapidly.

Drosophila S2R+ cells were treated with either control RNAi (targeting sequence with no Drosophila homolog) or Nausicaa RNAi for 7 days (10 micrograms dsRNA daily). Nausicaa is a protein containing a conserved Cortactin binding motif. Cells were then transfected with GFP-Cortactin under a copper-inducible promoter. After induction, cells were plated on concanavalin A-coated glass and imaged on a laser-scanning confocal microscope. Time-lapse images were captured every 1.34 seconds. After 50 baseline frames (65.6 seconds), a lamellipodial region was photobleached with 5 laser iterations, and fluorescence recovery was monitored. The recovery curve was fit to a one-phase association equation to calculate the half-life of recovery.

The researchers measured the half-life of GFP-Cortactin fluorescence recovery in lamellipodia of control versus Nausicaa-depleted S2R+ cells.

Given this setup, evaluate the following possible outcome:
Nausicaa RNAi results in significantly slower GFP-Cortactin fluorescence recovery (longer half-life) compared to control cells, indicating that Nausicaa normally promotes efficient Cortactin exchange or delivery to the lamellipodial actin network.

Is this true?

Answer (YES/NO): NO